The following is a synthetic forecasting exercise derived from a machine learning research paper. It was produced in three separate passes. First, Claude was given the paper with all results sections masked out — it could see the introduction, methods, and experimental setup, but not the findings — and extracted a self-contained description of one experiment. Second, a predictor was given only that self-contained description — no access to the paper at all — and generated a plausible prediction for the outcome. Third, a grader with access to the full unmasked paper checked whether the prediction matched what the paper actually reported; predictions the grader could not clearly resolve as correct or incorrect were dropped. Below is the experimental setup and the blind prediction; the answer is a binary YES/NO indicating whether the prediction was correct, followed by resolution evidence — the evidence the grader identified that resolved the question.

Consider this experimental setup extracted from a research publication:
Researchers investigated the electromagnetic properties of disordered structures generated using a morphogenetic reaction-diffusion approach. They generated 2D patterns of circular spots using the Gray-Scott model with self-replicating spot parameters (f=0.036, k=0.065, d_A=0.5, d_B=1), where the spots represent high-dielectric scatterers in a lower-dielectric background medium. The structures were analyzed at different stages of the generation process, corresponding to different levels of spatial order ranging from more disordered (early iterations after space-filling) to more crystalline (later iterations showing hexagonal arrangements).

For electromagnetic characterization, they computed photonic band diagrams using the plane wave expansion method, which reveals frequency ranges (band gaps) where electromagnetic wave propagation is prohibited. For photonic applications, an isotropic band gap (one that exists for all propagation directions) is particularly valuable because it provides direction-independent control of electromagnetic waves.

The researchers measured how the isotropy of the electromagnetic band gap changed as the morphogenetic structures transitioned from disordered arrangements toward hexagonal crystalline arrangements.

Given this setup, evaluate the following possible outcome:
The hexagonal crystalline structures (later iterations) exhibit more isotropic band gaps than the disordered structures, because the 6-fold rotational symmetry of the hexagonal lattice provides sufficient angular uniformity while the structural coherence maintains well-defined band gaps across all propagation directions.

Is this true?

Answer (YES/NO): NO